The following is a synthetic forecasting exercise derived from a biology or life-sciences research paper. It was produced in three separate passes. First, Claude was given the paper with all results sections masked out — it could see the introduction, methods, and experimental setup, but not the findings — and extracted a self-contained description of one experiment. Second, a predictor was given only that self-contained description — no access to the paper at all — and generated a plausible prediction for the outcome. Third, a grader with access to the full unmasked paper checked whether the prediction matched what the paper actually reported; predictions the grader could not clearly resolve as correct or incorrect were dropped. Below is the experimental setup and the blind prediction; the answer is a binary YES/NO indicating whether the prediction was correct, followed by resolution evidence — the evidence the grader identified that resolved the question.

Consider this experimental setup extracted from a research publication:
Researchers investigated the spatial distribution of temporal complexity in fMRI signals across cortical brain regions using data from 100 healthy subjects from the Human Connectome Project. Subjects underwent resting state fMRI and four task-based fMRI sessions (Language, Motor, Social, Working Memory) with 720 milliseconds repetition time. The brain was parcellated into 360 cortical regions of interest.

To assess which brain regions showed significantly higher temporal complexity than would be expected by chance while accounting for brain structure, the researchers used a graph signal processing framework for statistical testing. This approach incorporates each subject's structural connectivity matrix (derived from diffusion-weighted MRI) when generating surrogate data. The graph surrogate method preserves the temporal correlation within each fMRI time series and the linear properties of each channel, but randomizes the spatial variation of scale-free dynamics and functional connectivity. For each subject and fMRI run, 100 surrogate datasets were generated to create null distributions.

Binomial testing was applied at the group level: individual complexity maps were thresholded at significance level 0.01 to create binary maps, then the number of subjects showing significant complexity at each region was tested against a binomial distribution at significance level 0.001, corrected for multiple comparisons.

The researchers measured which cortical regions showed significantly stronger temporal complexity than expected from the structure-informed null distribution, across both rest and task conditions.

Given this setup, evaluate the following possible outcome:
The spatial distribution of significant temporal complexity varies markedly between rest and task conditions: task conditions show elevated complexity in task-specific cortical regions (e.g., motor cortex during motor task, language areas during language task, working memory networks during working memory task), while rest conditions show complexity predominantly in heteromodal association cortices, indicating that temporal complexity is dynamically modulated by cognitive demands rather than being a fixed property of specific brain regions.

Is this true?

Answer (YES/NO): NO